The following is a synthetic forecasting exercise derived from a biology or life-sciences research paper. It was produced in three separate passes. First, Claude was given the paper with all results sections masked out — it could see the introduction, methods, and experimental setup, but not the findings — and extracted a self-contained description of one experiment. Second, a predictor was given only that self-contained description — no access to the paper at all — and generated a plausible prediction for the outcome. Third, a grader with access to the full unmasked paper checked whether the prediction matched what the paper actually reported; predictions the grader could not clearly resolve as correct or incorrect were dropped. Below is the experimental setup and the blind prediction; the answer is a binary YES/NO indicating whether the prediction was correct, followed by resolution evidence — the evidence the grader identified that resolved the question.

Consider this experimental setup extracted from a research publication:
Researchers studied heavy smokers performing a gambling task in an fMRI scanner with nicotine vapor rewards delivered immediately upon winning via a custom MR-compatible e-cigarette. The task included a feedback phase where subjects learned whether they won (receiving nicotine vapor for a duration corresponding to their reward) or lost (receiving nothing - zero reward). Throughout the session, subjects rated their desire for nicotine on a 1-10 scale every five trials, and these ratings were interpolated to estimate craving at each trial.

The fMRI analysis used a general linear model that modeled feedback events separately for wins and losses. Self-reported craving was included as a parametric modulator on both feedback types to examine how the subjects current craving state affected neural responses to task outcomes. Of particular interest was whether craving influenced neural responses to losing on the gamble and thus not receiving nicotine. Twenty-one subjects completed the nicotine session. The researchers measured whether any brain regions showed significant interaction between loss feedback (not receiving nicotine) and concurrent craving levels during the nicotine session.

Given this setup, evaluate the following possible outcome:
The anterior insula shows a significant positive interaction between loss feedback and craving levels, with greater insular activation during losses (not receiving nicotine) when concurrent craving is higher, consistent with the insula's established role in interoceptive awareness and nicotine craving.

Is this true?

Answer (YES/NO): NO